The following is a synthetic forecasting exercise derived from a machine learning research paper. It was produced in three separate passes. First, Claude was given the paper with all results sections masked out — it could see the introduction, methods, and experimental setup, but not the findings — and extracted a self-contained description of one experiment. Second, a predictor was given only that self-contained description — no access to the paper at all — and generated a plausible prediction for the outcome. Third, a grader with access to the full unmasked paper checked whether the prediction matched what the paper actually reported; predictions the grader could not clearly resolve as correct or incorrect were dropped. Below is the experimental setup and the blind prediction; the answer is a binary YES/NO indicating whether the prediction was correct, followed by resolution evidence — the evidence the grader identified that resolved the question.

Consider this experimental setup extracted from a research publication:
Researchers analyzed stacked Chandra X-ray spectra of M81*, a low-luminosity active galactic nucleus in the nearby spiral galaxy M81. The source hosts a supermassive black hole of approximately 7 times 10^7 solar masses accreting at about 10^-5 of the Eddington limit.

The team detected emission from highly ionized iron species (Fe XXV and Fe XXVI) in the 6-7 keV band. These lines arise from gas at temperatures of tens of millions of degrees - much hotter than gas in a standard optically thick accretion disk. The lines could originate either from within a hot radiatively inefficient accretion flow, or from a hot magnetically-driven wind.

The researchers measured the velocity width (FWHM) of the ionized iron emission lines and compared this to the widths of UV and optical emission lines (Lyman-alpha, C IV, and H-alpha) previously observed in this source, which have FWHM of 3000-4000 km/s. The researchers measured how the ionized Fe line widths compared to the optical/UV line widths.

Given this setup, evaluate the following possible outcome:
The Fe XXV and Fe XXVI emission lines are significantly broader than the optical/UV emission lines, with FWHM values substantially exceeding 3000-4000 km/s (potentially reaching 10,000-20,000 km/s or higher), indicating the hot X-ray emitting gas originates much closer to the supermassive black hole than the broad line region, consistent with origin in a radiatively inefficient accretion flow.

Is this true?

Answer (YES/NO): NO